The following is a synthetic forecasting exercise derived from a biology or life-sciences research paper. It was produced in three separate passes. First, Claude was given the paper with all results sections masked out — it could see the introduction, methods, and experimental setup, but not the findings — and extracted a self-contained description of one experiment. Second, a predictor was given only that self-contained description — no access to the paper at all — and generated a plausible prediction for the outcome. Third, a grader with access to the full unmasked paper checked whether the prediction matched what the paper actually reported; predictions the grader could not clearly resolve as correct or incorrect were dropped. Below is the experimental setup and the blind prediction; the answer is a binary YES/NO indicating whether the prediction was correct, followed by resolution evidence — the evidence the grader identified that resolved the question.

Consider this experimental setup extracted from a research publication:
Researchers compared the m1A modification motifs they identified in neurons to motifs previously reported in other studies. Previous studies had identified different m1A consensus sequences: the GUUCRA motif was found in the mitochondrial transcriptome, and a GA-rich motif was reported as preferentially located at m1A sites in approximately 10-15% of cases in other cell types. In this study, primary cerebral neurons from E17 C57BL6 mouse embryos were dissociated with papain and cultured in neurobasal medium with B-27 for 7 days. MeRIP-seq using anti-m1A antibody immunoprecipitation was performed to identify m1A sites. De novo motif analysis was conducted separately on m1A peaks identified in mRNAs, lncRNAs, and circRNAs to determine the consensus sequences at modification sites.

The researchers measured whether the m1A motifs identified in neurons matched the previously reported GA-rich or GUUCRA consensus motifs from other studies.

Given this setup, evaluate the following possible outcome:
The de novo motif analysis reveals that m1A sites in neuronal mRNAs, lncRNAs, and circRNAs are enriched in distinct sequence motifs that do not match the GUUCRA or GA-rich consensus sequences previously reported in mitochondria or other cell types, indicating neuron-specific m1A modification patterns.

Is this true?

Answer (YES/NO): NO